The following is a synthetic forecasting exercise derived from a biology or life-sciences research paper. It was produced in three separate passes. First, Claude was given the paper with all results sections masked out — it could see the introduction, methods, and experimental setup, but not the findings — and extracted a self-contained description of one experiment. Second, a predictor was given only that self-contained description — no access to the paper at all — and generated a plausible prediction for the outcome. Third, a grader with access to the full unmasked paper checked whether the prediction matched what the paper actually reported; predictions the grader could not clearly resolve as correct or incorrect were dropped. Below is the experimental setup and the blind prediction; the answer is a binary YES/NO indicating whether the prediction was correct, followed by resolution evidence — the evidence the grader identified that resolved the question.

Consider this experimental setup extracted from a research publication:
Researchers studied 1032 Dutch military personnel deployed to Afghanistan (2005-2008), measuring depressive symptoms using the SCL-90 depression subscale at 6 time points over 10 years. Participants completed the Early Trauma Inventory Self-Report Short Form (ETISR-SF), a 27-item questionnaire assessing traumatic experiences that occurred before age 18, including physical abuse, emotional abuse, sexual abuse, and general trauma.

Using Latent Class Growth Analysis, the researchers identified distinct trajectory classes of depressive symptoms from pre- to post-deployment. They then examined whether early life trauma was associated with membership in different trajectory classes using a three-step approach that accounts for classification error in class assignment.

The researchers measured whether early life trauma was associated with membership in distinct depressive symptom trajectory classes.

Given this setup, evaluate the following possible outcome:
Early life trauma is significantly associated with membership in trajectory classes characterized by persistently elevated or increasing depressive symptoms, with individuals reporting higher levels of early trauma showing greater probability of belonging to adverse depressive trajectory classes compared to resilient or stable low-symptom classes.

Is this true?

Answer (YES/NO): NO